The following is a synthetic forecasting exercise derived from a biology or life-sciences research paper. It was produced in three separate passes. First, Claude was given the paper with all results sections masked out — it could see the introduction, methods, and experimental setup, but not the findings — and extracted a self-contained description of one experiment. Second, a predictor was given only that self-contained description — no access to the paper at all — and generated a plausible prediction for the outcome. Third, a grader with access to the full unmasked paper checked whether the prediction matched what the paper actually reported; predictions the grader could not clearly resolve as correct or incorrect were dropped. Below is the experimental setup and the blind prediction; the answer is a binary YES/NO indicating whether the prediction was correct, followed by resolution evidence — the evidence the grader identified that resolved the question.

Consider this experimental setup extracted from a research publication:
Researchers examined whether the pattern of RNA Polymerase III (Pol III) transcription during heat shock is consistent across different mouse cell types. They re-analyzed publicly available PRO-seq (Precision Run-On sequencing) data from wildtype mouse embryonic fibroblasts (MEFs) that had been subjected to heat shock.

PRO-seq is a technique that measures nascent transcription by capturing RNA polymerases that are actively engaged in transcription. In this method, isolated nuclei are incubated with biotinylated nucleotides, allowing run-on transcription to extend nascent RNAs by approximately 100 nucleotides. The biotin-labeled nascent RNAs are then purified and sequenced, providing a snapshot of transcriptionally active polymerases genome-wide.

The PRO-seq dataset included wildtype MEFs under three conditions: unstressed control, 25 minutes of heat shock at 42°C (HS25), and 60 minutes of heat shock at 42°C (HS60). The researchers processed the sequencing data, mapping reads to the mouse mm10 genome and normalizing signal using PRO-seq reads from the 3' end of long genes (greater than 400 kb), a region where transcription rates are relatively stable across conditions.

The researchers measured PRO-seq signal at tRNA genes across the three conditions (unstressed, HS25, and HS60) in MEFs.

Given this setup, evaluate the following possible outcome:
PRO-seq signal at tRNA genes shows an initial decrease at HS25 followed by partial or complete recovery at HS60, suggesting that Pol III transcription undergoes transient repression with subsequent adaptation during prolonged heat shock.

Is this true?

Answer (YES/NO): NO